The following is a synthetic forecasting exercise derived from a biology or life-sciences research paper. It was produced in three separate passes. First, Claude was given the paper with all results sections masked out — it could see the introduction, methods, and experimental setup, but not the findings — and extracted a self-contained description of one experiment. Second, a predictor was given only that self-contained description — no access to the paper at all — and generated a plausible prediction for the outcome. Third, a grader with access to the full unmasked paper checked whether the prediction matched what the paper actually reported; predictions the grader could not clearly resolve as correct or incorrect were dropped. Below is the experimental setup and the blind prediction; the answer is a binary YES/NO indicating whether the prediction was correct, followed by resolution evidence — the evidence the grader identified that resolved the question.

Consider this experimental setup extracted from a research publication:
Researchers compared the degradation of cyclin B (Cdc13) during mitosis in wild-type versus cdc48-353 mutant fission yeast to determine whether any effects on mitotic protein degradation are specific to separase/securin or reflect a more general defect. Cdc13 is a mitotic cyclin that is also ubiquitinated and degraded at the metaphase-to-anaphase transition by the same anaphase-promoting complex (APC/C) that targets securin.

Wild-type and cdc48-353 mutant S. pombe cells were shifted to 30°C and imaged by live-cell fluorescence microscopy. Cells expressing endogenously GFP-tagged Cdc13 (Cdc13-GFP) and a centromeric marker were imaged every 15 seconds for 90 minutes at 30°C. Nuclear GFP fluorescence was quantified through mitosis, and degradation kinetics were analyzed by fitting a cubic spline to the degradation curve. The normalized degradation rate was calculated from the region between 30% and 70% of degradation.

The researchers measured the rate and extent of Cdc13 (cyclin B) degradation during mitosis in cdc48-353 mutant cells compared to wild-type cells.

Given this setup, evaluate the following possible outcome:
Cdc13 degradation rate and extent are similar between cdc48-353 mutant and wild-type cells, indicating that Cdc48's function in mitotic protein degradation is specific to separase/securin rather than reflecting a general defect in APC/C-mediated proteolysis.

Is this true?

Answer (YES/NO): NO